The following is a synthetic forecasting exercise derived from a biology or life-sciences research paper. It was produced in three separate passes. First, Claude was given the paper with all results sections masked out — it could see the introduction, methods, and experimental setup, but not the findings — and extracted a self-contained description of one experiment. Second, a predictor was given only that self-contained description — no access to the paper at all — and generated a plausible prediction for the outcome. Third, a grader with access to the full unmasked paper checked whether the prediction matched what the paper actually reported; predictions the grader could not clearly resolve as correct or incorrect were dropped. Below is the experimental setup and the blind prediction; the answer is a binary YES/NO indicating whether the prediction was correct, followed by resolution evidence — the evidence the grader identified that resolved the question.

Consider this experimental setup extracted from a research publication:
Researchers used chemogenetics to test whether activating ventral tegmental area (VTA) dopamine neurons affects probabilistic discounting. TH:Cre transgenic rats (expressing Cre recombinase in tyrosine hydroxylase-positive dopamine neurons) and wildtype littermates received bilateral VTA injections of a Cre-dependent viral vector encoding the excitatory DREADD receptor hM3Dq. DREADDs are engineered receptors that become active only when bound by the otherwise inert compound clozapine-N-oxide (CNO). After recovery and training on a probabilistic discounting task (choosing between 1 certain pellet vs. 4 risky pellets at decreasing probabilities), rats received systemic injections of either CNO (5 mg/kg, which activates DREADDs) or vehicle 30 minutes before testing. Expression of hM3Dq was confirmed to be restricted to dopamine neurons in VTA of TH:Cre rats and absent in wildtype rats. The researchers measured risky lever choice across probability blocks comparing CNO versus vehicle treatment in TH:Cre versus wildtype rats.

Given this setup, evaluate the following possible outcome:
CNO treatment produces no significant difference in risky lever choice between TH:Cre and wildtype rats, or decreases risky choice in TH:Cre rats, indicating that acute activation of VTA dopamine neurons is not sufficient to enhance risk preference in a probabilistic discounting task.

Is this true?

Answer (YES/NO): NO